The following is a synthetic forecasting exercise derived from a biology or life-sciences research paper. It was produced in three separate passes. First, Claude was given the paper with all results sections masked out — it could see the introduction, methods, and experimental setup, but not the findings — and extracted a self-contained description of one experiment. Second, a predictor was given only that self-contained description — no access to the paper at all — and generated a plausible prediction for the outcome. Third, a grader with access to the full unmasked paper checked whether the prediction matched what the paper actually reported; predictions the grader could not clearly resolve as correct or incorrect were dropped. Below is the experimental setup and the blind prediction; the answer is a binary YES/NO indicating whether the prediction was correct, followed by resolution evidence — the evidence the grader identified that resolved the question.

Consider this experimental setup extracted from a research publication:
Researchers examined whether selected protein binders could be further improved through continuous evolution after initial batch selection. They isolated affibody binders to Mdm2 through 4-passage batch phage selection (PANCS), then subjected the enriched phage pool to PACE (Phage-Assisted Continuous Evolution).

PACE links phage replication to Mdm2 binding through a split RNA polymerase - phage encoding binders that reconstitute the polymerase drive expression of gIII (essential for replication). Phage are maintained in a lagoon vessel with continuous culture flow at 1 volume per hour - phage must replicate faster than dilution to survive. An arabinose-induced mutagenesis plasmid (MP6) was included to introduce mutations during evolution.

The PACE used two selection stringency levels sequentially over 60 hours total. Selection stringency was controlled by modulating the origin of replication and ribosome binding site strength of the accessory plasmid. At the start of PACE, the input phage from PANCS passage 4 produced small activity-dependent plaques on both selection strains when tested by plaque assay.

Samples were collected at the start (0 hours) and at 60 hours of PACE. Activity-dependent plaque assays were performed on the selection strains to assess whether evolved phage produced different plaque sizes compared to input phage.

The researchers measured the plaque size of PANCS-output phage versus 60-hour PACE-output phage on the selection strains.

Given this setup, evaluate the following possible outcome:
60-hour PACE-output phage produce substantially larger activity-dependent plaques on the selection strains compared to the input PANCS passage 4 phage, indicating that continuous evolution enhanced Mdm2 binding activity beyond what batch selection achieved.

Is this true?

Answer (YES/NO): YES